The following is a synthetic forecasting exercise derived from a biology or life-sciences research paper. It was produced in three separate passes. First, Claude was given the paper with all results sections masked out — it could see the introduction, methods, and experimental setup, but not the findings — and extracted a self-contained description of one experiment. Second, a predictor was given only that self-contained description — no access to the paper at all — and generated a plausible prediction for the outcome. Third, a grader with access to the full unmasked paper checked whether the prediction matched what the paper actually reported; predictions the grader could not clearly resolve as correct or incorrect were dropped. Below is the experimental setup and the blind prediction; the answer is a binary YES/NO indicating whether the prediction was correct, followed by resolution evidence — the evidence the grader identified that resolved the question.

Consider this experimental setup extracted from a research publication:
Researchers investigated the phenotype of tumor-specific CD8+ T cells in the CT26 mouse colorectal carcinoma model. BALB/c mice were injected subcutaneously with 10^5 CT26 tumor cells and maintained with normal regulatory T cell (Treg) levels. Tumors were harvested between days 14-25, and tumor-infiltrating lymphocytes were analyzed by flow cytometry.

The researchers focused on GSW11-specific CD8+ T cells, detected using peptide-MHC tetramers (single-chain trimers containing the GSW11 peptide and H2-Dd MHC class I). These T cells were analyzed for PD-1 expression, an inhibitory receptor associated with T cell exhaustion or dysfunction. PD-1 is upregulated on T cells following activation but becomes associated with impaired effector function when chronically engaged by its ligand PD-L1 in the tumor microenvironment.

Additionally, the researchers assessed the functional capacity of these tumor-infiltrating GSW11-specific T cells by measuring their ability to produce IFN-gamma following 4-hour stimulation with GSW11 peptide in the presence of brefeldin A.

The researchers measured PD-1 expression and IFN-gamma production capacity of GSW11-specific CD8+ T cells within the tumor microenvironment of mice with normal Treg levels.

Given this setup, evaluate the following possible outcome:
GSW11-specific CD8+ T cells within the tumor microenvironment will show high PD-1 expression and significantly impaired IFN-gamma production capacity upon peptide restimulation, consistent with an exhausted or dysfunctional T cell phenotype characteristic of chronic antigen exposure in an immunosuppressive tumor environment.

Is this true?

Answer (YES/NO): YES